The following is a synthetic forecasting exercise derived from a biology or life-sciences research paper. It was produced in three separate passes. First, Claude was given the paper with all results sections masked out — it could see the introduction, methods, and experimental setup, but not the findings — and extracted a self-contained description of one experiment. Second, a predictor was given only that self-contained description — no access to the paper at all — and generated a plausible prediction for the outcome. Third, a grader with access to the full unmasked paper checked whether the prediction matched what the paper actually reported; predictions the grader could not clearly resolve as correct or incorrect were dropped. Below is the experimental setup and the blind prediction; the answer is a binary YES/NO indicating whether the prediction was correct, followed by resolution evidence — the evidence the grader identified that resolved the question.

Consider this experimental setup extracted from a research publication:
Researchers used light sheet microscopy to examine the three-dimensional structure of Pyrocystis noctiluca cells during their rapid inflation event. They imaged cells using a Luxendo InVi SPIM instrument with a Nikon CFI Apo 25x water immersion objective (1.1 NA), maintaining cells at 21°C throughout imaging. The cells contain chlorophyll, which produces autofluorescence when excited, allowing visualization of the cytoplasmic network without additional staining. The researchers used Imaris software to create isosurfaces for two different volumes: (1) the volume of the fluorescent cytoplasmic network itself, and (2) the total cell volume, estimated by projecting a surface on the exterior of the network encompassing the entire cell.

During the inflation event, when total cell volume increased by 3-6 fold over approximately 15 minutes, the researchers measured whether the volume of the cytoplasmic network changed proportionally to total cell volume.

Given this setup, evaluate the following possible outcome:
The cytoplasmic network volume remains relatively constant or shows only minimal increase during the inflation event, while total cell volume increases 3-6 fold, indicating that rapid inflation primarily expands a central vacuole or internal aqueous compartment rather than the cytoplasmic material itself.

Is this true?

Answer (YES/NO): YES